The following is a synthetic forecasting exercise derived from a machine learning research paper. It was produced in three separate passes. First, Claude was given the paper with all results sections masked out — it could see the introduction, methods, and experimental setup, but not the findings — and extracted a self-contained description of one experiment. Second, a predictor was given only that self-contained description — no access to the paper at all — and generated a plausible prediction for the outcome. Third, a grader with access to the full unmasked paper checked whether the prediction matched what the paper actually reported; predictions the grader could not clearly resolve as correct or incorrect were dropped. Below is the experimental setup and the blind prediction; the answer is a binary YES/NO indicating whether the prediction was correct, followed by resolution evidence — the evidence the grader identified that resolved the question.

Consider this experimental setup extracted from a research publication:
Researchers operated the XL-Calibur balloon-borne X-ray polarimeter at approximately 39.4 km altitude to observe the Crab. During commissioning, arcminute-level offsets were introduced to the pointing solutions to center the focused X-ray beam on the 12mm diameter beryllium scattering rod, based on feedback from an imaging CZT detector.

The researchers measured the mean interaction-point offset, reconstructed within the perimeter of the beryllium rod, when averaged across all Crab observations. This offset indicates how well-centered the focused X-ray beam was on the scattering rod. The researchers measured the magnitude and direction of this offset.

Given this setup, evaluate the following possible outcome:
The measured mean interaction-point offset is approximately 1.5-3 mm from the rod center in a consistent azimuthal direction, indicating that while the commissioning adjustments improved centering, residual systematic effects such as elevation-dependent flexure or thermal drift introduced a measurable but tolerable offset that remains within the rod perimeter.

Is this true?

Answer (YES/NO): NO